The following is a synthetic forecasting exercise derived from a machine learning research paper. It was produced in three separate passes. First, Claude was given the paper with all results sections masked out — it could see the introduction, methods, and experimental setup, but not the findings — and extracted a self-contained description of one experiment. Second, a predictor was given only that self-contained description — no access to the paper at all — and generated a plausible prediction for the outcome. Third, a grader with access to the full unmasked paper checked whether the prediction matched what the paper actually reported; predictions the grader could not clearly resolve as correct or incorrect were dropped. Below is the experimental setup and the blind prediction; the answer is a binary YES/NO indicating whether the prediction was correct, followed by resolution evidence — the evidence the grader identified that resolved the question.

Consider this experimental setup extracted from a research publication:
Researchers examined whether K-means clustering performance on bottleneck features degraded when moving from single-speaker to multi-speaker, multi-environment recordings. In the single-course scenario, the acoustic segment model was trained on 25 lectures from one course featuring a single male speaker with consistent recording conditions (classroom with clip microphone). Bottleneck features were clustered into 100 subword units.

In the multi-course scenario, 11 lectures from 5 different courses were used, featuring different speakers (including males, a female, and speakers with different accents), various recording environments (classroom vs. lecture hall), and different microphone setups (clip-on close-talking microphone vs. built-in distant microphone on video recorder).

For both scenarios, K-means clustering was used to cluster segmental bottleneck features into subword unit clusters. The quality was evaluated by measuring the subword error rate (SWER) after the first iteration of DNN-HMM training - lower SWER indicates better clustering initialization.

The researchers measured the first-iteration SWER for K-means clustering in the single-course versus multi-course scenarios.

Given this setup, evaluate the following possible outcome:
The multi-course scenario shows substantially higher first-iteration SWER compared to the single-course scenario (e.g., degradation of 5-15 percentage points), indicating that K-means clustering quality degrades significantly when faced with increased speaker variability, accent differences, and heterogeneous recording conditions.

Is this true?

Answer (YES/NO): NO